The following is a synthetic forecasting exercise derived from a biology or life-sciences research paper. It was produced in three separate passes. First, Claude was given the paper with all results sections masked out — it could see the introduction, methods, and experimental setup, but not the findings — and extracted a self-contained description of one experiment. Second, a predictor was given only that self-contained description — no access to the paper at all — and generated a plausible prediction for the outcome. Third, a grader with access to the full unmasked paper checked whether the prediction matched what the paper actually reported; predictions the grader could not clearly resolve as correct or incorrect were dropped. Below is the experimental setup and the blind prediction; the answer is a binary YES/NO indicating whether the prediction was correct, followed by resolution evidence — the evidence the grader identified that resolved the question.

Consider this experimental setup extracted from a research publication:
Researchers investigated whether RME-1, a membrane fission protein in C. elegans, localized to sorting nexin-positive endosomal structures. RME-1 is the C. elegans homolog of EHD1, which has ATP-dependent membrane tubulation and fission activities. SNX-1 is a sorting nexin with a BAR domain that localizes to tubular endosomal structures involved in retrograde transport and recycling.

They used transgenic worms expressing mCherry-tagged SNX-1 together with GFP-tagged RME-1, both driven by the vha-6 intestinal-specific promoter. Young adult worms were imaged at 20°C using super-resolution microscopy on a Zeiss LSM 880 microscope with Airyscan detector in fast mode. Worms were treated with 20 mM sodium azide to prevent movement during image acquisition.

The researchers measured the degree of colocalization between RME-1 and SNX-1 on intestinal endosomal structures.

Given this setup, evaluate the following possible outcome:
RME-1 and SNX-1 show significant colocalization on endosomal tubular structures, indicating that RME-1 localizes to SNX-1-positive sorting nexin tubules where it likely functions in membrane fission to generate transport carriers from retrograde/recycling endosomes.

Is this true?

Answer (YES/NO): YES